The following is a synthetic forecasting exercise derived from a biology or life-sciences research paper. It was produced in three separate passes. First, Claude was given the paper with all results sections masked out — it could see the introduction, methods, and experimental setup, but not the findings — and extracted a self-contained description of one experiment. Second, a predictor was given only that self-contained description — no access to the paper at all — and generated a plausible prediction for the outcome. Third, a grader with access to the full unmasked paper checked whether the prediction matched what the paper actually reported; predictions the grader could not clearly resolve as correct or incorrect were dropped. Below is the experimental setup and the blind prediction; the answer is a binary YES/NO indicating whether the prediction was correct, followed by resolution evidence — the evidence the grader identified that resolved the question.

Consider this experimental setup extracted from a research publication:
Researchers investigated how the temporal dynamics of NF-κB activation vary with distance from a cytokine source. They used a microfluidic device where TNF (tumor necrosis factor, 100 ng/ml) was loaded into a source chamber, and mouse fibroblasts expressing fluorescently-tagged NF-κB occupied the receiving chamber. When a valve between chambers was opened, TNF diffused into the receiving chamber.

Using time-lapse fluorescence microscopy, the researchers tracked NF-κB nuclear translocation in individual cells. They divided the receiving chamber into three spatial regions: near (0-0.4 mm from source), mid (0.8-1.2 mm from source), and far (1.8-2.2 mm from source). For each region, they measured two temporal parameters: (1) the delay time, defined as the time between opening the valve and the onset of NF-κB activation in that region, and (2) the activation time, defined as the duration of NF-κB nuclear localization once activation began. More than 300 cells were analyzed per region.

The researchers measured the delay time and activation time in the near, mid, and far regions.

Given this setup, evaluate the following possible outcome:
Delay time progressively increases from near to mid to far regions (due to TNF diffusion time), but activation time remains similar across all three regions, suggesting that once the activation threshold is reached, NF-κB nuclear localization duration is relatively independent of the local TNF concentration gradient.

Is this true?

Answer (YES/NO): NO